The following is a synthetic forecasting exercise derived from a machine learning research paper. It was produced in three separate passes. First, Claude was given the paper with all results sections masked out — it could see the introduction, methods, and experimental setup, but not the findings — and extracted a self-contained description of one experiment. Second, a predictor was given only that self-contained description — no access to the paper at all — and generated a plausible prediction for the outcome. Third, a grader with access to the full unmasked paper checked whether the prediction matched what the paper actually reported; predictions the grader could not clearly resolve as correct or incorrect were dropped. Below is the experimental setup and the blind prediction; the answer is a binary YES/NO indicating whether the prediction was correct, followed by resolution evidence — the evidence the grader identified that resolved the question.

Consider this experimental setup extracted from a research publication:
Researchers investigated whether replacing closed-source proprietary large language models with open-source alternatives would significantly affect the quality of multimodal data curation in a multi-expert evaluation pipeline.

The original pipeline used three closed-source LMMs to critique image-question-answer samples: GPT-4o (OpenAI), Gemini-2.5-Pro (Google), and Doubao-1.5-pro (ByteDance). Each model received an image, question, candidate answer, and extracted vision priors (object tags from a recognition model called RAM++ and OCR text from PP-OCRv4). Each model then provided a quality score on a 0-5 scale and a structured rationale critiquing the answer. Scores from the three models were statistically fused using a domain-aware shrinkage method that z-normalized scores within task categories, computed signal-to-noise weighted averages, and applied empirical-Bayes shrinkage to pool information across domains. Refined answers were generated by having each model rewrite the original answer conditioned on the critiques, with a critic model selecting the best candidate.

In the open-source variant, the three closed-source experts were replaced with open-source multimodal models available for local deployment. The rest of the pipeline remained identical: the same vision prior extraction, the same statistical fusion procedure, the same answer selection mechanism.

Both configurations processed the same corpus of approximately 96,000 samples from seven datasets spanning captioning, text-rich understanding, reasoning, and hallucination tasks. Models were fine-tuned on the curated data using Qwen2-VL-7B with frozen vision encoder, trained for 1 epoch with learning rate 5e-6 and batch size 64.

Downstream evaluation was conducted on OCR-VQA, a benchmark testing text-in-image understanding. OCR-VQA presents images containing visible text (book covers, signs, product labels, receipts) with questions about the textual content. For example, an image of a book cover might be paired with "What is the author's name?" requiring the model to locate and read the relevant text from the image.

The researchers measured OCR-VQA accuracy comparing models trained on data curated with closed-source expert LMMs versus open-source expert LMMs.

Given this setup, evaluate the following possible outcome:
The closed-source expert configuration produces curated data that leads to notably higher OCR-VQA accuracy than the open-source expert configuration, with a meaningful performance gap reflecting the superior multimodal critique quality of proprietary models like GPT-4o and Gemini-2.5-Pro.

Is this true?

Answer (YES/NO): YES